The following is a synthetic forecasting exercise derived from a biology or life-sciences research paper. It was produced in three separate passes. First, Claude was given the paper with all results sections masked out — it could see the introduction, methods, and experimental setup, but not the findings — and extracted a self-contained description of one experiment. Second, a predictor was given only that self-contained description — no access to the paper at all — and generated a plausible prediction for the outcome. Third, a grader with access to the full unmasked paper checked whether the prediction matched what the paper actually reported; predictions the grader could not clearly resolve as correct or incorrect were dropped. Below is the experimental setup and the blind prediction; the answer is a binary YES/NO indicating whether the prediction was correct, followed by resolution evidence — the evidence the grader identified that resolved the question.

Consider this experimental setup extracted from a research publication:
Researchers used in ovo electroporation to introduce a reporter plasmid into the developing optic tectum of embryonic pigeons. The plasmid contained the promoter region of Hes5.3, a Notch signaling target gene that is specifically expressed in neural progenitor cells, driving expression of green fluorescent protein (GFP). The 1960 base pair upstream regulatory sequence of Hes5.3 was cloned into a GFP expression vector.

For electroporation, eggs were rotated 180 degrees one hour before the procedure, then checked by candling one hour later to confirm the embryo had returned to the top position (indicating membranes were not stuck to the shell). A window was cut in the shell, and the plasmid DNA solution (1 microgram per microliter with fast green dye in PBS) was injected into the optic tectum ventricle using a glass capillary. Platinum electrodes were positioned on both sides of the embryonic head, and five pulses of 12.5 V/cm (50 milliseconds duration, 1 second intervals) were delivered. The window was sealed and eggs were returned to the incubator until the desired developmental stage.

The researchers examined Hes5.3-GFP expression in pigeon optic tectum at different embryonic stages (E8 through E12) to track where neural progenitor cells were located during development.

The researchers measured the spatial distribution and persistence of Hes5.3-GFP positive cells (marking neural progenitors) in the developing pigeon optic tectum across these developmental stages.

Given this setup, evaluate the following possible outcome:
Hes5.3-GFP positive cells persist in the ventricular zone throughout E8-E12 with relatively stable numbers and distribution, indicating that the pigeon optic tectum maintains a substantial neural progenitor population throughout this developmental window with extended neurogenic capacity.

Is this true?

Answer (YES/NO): NO